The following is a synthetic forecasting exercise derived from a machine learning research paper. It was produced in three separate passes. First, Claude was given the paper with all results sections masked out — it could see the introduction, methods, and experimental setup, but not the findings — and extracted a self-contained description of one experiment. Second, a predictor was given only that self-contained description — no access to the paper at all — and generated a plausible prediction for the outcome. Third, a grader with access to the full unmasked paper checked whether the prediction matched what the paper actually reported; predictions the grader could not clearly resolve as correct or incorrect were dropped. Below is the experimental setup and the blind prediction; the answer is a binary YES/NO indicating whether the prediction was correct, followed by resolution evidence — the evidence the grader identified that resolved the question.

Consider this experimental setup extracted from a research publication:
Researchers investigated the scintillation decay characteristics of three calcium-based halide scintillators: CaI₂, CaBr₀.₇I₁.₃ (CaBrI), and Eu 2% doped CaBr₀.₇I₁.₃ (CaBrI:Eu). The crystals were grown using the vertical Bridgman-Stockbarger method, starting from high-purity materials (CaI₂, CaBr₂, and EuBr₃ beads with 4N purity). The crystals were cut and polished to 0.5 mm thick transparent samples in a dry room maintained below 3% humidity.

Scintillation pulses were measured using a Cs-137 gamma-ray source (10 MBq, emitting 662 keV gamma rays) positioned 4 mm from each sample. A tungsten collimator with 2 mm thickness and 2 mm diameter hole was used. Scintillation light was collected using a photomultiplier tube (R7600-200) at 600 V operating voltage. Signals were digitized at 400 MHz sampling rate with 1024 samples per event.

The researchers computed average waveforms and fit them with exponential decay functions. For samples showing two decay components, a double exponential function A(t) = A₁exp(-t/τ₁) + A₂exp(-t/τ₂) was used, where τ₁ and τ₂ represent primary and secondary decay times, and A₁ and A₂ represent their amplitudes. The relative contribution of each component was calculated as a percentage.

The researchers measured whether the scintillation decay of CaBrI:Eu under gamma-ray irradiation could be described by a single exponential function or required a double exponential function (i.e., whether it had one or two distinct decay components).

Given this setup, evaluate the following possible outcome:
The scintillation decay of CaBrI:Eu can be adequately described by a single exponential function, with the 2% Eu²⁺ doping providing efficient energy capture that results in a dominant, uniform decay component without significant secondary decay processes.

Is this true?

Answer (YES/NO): YES